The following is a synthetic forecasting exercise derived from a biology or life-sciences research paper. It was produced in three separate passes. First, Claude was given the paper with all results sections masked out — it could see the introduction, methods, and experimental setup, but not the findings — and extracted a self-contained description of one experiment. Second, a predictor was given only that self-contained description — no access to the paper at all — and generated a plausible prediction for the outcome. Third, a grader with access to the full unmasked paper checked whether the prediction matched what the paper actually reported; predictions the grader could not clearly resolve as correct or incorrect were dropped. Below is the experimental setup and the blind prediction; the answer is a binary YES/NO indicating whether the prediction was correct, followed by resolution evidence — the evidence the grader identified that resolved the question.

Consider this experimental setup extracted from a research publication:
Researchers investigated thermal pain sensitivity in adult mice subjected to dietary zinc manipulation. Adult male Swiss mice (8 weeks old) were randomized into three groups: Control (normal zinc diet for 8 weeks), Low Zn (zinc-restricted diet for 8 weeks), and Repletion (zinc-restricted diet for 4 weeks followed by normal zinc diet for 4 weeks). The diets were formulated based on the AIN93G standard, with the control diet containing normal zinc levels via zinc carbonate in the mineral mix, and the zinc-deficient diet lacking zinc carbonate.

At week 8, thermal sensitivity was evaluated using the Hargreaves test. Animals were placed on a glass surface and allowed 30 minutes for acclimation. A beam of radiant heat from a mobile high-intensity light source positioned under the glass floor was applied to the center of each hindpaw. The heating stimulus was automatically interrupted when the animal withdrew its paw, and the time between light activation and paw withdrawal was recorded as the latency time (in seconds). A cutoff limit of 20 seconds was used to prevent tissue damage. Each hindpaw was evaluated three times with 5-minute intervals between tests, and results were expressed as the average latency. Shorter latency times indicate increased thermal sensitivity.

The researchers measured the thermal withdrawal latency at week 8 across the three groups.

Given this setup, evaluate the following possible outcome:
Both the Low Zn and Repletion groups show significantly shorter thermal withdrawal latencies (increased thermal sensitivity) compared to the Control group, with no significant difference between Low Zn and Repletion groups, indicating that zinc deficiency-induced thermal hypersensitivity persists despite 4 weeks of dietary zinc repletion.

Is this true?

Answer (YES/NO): NO